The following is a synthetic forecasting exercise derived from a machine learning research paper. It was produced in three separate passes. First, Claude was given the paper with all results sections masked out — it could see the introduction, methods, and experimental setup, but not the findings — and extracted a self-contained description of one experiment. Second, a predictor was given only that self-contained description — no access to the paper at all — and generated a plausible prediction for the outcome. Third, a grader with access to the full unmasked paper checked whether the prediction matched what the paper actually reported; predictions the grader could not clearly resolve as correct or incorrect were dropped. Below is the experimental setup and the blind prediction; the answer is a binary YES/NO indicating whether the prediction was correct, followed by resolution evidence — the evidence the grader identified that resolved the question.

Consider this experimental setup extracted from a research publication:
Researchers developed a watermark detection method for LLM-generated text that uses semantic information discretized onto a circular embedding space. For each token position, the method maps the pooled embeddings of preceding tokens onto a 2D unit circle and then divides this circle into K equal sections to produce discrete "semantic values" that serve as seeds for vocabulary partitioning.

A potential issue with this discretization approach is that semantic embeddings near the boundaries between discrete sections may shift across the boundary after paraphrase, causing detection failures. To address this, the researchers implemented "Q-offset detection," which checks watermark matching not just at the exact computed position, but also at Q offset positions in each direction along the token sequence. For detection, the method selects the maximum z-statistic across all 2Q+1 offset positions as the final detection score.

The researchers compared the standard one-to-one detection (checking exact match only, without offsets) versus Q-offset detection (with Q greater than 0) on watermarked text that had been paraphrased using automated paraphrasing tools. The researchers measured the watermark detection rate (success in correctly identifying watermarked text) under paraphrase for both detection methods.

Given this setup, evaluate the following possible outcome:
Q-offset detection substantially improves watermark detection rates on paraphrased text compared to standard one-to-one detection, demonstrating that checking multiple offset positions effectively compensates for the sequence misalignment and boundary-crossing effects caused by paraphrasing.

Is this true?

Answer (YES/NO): YES